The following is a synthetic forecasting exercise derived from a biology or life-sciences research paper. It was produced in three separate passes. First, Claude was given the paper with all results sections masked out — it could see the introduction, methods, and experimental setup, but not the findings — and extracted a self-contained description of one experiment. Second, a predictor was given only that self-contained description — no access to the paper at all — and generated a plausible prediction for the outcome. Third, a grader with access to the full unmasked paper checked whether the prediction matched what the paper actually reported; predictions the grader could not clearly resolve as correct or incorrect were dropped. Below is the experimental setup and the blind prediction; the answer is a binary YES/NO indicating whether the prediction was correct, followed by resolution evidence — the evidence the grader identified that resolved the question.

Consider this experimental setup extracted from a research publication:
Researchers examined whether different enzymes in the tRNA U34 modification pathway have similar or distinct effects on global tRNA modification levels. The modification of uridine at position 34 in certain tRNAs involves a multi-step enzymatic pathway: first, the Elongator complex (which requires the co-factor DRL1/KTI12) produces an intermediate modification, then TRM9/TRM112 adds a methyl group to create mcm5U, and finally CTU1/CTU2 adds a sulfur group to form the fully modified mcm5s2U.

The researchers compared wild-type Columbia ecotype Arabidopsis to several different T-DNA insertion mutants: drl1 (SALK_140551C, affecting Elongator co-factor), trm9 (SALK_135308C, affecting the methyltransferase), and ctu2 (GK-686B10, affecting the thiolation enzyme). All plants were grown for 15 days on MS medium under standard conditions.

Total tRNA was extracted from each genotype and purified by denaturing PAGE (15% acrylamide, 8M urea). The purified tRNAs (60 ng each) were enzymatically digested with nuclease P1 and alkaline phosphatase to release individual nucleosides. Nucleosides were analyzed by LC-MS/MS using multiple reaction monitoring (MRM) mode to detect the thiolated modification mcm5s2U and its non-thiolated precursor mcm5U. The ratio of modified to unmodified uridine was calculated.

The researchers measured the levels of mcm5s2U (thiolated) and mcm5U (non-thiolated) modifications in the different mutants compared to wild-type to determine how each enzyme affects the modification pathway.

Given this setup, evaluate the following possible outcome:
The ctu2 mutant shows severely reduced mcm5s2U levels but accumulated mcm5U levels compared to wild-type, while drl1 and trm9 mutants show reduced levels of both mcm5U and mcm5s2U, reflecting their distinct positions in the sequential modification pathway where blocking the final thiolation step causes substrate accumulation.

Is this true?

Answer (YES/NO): YES